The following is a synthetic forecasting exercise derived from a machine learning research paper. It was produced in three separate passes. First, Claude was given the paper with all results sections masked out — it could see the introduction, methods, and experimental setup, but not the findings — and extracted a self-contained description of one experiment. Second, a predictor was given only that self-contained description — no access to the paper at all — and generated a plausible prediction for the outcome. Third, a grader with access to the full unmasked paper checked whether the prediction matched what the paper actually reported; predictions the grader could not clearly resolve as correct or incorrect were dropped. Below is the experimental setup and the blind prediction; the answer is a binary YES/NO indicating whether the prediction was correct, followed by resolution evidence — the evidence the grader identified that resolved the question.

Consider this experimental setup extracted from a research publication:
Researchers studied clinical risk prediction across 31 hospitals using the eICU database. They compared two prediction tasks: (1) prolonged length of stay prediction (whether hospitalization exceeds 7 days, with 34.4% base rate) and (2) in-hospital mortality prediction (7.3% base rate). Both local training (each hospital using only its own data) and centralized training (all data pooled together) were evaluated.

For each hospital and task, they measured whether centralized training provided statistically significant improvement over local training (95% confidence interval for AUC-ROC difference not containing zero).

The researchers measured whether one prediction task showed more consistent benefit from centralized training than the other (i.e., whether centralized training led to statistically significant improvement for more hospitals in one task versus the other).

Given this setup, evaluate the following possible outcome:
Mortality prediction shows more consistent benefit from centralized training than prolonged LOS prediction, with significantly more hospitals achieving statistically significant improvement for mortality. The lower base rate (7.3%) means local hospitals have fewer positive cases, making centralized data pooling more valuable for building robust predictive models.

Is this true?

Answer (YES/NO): NO